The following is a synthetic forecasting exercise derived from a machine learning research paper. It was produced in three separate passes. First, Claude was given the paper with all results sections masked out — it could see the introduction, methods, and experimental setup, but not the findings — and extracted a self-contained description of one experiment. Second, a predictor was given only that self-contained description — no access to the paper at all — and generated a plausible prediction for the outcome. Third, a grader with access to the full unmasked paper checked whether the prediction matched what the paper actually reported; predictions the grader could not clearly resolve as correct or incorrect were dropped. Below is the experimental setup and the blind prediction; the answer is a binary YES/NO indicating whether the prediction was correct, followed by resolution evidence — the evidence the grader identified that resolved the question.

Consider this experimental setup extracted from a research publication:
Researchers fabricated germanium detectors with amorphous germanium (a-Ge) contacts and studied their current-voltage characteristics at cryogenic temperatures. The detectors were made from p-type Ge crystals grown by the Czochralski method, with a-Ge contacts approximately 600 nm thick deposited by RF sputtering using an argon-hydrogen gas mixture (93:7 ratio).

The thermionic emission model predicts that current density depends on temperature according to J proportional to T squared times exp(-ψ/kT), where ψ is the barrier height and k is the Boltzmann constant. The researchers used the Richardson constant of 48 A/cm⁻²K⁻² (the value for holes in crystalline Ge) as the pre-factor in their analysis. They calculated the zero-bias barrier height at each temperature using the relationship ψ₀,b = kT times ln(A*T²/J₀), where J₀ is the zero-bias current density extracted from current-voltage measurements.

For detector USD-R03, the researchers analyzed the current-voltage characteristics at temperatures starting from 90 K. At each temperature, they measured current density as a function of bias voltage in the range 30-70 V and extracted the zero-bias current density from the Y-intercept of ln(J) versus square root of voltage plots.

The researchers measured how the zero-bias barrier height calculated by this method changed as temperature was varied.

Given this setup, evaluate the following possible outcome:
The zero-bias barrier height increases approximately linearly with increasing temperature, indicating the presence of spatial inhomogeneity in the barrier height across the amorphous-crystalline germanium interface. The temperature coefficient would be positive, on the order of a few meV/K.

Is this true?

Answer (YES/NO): YES